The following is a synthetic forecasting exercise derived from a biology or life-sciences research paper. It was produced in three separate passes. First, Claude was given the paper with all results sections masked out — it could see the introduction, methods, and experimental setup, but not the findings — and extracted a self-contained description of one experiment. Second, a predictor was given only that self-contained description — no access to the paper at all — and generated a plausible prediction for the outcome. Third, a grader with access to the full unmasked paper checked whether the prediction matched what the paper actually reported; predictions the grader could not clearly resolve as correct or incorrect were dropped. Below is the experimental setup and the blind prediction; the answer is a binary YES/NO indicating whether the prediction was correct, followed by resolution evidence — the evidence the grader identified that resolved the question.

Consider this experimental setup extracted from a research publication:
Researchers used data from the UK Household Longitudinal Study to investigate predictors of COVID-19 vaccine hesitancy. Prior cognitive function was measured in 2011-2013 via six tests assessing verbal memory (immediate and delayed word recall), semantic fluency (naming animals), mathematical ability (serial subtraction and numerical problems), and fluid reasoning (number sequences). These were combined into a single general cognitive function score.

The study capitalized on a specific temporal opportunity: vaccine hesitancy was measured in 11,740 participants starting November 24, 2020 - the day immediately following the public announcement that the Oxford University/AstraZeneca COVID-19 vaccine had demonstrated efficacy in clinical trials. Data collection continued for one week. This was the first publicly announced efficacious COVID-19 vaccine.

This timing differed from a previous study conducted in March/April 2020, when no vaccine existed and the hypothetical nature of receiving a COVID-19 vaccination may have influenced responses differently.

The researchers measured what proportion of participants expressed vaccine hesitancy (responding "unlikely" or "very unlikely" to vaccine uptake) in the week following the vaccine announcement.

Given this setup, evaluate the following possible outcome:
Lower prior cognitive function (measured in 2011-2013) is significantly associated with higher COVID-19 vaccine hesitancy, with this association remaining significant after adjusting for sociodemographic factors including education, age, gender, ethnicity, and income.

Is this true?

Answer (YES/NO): NO